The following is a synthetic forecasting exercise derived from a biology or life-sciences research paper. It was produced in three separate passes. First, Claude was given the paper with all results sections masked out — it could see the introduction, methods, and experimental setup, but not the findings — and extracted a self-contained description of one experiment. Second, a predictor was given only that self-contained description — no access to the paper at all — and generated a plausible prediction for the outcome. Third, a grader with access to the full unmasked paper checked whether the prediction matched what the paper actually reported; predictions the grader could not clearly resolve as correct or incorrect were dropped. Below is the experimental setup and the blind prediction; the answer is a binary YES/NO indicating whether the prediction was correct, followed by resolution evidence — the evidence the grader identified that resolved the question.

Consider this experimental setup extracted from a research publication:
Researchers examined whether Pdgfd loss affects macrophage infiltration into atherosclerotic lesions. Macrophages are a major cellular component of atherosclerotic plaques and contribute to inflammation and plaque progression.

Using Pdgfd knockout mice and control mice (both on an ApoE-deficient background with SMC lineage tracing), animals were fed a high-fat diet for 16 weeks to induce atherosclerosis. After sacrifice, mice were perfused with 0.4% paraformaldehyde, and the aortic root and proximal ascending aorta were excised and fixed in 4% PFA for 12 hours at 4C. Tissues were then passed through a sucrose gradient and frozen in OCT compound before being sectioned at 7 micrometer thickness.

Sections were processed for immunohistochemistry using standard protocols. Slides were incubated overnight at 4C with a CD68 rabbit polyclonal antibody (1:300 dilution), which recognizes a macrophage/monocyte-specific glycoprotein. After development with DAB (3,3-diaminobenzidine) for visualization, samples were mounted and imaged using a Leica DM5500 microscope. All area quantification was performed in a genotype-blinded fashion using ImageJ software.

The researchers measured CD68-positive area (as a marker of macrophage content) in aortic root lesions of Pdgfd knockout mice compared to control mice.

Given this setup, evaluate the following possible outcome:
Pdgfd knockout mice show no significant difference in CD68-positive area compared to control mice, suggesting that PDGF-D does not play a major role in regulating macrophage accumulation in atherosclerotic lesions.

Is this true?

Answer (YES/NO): NO